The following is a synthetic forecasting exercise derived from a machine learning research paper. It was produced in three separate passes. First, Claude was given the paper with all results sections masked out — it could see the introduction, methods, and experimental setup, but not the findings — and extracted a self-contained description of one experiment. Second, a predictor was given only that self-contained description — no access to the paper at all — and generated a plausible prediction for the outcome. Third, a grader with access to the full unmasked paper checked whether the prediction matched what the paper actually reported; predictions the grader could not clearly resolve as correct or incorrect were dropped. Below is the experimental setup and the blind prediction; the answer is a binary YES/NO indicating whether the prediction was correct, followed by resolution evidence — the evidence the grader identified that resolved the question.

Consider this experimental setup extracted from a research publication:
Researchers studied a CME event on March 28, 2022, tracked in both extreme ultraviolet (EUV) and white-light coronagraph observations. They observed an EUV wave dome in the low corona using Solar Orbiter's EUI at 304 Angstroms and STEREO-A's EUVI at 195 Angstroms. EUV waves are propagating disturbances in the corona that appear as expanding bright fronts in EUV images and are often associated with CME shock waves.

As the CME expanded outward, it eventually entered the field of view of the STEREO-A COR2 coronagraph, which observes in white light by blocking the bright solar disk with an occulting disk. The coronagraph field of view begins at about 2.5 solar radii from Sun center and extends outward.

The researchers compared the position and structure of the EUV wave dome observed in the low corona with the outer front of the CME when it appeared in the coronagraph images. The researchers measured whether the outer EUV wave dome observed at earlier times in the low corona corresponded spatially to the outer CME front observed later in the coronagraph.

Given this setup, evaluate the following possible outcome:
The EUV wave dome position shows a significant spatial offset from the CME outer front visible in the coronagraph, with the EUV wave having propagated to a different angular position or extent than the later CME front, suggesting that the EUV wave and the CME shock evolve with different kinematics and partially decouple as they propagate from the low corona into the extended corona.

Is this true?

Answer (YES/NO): NO